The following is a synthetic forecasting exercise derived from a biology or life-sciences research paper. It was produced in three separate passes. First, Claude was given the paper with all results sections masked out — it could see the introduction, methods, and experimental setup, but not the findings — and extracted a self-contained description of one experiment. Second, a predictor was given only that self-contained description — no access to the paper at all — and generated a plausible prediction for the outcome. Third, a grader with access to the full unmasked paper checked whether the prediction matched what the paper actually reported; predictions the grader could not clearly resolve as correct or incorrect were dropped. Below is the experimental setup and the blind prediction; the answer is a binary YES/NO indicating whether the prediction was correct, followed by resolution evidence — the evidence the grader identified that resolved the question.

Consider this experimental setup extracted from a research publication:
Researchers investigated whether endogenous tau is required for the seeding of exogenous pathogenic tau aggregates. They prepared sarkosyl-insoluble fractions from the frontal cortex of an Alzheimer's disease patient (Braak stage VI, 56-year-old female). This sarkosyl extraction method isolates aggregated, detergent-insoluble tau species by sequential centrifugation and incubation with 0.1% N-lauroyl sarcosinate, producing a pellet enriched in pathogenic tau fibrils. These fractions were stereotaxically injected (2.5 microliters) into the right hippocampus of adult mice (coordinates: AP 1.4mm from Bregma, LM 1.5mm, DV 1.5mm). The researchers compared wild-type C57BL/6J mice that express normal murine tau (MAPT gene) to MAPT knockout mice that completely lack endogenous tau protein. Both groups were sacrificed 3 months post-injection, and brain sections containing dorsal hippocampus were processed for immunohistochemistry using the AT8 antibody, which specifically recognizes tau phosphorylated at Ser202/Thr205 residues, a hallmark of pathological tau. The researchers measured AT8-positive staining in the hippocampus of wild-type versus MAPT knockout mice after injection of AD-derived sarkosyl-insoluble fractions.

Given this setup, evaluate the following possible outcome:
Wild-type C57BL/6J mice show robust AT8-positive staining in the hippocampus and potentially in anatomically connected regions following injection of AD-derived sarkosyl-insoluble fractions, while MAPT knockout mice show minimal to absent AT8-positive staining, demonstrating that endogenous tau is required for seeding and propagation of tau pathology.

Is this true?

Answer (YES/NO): YES